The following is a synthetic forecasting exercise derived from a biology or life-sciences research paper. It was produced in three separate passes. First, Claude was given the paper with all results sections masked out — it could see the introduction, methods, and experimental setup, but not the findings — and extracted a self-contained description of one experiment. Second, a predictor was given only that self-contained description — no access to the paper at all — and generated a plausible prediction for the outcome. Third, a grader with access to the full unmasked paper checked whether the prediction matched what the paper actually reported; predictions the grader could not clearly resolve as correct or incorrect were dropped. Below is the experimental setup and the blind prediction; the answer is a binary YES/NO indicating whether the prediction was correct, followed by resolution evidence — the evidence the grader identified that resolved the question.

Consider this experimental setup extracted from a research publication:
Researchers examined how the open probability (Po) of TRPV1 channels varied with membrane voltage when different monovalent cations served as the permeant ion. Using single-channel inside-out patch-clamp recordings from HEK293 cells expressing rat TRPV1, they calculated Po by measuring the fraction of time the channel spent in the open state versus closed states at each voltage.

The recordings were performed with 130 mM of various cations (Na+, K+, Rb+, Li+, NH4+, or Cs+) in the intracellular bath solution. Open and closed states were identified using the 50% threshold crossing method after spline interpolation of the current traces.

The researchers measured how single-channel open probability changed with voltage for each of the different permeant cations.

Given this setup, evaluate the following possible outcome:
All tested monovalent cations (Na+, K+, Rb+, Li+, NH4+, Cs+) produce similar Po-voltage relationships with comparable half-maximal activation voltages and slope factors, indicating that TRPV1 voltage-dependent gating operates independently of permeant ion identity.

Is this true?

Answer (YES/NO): NO